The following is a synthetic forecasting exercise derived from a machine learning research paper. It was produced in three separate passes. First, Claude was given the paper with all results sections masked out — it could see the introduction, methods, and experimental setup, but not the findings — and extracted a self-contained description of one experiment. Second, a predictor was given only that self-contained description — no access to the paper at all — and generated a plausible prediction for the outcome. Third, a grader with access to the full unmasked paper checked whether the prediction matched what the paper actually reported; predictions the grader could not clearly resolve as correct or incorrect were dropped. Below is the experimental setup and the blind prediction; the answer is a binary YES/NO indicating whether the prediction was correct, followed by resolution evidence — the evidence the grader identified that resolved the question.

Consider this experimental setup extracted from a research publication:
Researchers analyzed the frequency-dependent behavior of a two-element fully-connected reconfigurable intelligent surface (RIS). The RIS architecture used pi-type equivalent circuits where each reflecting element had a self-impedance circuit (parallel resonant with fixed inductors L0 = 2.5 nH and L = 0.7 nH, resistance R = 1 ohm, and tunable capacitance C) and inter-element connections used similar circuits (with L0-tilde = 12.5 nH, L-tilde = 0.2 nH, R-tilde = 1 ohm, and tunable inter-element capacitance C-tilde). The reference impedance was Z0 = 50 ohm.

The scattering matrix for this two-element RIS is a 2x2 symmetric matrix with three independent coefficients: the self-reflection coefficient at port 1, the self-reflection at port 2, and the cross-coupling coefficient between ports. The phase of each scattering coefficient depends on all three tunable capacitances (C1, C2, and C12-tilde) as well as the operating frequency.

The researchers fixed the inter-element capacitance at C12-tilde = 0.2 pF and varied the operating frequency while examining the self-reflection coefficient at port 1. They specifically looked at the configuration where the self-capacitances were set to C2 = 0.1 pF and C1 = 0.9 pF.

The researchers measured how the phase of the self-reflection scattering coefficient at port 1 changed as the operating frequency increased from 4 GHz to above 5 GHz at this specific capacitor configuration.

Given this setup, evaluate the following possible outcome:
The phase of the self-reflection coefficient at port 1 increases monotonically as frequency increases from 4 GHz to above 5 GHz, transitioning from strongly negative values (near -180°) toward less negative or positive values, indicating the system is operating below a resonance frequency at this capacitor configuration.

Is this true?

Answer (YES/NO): NO